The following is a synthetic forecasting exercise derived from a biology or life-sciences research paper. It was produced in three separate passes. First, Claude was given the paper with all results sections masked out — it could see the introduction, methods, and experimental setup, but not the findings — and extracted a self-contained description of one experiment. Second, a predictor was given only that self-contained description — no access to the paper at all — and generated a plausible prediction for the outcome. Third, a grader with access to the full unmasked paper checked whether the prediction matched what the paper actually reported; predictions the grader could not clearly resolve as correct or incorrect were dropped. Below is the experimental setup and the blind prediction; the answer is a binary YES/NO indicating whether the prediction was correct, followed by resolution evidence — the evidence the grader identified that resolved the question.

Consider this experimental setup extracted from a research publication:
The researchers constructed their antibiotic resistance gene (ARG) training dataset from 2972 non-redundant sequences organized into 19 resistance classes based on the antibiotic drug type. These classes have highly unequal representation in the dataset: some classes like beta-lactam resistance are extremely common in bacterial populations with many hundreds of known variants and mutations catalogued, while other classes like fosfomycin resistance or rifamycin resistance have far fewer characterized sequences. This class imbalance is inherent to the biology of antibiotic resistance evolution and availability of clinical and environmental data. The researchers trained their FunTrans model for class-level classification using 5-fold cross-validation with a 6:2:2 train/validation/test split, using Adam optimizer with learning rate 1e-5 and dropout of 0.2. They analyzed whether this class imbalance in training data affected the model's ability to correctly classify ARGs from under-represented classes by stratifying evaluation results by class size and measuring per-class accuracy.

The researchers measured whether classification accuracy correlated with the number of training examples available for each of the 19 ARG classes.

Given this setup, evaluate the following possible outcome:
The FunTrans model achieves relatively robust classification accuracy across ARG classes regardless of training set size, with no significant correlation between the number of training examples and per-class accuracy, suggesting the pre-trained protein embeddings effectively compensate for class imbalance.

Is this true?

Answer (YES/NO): NO